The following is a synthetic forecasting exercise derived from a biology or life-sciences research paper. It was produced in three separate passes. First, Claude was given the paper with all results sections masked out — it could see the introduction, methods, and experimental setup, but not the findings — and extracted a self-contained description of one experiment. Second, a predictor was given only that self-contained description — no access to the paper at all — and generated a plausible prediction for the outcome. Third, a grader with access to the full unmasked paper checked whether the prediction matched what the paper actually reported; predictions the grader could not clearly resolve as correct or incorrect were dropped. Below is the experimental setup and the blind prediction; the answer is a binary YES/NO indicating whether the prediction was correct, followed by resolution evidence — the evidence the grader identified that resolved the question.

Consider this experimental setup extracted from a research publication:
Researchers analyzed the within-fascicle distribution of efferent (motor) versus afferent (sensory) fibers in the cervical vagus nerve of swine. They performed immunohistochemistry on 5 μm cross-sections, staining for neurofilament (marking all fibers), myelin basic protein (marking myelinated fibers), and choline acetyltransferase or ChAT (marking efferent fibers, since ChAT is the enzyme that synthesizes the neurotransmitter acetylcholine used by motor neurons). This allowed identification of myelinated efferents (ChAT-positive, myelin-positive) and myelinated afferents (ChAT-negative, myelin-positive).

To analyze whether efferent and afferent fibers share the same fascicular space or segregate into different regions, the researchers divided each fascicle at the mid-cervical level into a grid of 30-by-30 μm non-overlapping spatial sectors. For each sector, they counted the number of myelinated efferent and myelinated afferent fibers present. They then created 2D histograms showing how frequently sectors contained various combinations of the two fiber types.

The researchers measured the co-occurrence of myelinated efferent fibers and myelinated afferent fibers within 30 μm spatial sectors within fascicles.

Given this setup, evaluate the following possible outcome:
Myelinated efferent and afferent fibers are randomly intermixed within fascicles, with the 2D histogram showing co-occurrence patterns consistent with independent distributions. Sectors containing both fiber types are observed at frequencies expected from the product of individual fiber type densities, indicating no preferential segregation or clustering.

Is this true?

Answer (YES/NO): YES